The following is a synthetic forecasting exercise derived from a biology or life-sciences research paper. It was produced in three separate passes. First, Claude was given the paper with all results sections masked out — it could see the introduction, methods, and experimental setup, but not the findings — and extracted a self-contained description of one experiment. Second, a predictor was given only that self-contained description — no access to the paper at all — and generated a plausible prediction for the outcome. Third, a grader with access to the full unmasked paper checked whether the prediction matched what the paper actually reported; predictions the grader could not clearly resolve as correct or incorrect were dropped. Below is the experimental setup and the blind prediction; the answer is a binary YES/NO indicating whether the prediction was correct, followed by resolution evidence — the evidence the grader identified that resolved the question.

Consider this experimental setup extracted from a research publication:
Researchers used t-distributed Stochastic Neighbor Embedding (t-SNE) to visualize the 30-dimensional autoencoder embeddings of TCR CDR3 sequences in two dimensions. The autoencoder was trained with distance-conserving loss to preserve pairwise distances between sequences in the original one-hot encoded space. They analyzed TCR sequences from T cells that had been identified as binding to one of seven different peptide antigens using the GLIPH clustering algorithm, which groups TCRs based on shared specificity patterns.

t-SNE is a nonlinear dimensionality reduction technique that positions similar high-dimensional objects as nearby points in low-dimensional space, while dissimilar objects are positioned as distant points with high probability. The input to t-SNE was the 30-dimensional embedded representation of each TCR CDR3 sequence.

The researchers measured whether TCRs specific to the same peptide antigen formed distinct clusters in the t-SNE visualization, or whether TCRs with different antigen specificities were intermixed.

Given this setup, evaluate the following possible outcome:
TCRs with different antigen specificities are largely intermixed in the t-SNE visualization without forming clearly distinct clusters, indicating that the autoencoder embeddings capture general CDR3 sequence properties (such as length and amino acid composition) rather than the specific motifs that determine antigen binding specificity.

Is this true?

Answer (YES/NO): NO